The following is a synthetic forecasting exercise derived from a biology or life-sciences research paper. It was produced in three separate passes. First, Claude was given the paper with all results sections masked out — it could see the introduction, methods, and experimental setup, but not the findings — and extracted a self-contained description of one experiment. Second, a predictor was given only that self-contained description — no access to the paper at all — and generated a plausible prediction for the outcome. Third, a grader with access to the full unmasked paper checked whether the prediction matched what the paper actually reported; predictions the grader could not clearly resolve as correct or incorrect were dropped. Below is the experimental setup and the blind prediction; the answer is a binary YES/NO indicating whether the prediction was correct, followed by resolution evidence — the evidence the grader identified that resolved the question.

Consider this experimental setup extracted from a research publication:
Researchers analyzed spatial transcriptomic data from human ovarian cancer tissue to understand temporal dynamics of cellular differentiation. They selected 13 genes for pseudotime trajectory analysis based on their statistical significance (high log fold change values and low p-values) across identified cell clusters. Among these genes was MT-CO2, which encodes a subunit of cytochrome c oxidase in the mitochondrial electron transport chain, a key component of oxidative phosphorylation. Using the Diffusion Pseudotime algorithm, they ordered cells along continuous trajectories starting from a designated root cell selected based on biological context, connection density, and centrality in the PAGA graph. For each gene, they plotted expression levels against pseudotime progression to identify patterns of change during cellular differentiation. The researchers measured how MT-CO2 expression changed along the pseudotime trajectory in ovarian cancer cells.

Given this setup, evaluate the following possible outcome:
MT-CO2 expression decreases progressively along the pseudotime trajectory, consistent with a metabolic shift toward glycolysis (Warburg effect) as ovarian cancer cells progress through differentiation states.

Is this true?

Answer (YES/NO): YES